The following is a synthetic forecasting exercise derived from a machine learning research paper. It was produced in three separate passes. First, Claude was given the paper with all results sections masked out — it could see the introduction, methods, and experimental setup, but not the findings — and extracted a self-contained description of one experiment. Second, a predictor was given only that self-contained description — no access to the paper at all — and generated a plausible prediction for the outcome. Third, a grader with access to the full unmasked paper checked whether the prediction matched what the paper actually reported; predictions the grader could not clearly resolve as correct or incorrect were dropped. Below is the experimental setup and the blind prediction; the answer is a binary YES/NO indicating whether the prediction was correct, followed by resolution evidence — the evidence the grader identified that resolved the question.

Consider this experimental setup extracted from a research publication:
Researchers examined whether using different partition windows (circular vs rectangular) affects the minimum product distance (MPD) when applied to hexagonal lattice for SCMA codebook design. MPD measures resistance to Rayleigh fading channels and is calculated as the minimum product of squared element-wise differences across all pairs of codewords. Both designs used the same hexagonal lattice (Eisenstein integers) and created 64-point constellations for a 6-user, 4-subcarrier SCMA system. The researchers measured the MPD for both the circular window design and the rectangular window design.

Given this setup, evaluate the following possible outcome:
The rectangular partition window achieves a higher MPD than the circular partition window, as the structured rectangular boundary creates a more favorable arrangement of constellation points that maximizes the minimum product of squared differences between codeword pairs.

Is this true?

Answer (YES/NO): NO